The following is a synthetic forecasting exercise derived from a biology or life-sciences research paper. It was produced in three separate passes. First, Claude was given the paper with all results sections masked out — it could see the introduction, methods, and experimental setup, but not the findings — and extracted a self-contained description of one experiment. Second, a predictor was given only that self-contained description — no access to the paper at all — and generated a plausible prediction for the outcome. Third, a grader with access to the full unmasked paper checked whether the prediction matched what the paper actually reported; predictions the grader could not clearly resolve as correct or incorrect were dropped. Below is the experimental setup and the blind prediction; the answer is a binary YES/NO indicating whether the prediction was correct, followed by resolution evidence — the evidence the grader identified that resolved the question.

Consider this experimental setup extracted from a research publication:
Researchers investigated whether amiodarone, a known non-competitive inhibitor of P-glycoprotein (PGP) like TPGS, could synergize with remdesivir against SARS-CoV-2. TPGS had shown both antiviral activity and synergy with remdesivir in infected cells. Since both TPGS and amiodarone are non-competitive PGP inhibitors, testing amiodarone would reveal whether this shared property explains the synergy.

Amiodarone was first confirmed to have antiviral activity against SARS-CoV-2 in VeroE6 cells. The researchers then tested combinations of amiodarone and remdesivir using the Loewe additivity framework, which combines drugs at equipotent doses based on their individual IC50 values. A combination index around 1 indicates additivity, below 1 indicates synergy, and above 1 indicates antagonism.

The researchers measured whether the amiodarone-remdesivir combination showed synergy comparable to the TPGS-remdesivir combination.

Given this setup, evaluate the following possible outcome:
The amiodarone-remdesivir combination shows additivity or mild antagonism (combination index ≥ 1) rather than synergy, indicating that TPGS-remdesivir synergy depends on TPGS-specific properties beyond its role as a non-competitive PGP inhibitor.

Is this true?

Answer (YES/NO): YES